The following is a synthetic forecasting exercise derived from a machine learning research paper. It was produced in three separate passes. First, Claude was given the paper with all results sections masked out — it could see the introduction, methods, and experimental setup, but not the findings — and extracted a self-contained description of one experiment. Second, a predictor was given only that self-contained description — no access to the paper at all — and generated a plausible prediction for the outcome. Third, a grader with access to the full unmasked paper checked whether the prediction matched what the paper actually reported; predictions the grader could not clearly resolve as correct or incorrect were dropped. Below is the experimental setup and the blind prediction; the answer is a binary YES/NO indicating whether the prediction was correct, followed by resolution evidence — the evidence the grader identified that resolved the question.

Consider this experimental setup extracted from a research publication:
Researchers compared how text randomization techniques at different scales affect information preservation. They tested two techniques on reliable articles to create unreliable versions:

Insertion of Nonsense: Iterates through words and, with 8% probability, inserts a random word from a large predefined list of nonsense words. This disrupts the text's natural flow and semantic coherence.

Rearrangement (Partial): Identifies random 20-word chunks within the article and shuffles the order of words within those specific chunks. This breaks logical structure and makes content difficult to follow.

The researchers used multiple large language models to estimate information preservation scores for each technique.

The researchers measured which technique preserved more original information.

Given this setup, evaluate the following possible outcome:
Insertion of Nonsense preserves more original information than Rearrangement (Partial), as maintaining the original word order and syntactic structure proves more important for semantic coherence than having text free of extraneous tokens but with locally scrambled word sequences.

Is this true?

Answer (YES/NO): YES